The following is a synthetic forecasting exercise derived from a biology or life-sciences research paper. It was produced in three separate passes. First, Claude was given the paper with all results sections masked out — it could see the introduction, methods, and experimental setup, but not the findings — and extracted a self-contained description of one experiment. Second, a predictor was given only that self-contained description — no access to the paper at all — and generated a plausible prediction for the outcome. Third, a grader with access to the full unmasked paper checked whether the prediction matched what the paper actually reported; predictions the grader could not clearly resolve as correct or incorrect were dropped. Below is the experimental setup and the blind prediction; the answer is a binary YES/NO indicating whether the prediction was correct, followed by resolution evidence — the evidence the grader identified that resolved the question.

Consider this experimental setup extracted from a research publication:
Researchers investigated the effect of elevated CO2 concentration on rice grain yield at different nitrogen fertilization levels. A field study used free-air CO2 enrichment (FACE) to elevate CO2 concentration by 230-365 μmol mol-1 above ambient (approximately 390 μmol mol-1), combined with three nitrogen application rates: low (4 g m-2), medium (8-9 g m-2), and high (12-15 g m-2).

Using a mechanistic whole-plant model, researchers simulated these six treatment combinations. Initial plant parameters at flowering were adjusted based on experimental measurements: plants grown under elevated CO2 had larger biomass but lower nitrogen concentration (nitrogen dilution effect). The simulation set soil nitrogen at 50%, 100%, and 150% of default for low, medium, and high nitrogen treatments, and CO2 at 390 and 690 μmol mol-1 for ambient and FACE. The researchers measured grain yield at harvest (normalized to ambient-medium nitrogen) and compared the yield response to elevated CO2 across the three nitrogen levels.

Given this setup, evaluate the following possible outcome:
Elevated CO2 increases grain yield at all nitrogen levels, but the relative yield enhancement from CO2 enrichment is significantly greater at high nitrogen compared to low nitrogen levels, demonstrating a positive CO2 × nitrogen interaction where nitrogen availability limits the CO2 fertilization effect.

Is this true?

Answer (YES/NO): YES